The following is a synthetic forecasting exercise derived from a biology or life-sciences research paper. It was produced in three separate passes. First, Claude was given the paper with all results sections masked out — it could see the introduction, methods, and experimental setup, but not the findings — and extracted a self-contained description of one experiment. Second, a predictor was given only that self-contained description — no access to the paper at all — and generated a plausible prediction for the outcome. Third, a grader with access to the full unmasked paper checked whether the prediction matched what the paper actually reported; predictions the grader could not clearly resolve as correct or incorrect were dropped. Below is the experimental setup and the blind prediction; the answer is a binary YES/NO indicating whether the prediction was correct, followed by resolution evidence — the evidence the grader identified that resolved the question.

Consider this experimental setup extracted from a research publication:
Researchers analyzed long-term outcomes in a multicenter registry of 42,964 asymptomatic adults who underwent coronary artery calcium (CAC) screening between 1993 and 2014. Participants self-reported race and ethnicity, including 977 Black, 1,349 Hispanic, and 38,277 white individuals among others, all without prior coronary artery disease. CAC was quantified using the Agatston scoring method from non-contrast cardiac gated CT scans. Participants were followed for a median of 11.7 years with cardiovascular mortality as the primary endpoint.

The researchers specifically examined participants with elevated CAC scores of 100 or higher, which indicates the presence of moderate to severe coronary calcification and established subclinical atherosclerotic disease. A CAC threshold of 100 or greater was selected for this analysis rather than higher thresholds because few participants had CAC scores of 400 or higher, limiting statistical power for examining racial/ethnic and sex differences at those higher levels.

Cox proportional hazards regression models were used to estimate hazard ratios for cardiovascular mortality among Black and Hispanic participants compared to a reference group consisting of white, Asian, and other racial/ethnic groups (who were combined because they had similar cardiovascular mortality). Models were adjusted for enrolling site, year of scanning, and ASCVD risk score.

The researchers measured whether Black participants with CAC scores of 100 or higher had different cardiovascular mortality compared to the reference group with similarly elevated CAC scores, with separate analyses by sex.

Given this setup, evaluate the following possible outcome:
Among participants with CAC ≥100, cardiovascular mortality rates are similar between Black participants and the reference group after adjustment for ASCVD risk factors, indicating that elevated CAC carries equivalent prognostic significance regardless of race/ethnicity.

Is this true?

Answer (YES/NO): NO